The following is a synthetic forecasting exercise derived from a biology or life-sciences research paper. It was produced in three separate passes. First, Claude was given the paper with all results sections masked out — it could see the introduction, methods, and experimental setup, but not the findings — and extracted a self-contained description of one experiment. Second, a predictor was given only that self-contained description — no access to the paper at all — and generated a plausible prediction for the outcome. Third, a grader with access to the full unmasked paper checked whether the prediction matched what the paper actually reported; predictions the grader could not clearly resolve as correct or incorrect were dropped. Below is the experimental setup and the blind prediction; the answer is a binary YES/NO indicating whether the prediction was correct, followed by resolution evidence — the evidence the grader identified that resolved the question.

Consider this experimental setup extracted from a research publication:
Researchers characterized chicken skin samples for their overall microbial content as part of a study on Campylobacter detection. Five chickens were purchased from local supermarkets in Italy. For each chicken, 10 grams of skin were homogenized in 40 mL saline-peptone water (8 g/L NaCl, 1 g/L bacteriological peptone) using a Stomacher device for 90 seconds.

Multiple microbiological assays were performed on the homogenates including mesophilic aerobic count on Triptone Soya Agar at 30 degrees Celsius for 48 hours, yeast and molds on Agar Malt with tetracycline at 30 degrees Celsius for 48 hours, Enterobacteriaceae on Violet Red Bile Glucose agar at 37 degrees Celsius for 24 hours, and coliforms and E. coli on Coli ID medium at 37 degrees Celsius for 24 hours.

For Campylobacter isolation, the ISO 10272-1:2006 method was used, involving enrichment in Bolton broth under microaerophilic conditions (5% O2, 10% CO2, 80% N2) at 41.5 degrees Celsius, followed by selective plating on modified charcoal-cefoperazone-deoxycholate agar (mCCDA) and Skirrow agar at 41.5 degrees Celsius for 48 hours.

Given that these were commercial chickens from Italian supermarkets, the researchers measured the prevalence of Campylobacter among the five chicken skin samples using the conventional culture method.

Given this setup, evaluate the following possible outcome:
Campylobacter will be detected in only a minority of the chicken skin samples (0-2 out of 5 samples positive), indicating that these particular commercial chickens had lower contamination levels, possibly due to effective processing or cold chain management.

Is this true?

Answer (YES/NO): YES